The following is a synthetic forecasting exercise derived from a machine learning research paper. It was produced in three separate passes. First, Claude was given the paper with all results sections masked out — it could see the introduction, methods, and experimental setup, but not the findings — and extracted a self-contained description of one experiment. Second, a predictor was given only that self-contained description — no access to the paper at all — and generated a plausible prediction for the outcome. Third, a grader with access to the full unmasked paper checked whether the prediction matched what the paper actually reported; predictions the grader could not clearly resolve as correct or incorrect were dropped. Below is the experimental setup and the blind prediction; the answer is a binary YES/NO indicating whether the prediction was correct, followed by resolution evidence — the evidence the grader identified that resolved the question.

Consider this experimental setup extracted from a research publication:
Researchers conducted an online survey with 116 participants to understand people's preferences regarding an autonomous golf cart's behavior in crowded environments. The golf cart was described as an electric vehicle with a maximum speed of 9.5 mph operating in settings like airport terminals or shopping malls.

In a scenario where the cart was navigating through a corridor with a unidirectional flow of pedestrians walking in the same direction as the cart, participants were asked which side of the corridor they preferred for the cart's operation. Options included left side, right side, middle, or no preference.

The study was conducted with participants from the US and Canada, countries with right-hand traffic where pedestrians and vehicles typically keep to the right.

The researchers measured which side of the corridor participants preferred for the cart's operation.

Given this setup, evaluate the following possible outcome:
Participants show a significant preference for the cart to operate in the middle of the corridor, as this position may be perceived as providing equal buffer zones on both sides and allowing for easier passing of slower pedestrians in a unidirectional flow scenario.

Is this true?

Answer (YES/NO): NO